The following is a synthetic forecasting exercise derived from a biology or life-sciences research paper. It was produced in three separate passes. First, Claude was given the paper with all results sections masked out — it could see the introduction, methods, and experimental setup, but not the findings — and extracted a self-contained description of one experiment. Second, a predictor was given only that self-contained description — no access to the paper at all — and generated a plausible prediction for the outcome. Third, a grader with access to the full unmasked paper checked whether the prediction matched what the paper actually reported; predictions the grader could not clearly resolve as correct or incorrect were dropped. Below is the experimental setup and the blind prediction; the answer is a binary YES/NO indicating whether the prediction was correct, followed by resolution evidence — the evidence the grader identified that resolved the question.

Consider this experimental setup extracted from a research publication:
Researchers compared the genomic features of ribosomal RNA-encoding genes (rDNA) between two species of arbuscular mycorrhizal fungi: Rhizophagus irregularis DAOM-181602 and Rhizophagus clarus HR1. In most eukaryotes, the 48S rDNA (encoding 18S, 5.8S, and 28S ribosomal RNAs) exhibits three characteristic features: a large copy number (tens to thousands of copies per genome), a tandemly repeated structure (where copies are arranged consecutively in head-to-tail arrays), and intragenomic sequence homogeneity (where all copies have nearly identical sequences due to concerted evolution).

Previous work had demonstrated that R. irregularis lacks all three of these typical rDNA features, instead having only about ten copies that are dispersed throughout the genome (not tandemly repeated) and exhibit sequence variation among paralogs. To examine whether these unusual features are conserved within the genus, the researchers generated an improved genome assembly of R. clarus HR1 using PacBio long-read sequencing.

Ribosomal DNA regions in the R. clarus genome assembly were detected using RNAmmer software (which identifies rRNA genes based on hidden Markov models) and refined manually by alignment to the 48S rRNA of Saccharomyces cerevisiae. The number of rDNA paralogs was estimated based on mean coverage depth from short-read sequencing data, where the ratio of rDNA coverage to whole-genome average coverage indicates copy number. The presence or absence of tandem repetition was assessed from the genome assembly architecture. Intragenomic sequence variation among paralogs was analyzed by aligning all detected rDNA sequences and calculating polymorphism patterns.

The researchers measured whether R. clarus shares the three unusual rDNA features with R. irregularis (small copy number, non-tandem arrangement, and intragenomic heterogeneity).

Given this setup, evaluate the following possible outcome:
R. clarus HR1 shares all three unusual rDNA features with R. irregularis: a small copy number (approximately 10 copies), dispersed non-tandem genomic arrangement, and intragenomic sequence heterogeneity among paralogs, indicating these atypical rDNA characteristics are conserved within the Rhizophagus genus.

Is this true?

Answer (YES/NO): YES